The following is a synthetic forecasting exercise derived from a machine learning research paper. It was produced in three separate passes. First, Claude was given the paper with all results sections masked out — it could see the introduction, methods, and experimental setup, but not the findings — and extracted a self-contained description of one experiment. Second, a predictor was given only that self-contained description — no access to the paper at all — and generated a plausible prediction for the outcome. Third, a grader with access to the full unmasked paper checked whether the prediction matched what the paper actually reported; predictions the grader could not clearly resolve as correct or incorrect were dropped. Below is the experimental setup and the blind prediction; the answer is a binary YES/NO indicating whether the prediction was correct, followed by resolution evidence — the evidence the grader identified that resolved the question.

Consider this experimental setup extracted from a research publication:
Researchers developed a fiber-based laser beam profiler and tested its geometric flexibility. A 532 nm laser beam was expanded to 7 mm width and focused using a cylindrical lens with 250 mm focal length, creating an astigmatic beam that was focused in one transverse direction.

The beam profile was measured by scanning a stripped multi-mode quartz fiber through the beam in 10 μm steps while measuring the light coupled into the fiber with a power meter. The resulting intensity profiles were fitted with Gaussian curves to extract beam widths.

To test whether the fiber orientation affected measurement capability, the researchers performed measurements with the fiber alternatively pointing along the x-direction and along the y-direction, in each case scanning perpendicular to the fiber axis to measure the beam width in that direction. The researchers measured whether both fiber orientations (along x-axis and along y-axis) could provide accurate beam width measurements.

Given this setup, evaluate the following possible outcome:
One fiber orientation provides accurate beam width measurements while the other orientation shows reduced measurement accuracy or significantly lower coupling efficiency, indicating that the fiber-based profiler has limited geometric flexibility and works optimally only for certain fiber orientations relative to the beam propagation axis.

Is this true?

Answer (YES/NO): NO